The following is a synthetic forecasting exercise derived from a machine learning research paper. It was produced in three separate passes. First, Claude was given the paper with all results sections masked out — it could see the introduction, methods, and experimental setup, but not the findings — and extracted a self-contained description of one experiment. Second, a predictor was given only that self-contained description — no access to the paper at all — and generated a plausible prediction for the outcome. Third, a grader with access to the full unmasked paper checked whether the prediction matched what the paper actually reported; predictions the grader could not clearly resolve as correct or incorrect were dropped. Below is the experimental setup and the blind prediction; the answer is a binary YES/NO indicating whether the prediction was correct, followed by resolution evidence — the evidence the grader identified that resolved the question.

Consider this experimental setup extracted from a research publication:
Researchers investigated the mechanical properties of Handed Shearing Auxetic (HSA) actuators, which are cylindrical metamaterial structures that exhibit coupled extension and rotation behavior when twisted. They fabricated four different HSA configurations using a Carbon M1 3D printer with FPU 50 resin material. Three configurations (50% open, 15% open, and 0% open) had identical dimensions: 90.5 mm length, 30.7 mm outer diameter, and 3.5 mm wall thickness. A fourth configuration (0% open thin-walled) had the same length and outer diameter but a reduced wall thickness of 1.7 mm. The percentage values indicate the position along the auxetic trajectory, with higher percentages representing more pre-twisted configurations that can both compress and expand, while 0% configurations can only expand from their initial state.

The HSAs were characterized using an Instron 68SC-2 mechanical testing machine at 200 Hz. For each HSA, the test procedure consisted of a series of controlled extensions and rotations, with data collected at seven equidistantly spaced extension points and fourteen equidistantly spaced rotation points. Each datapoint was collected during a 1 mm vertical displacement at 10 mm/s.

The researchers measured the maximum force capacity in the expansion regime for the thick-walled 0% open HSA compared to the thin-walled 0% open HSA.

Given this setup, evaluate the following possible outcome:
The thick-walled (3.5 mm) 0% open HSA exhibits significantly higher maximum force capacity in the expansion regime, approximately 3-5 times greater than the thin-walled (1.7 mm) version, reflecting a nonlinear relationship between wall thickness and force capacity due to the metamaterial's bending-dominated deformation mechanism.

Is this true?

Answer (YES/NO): YES